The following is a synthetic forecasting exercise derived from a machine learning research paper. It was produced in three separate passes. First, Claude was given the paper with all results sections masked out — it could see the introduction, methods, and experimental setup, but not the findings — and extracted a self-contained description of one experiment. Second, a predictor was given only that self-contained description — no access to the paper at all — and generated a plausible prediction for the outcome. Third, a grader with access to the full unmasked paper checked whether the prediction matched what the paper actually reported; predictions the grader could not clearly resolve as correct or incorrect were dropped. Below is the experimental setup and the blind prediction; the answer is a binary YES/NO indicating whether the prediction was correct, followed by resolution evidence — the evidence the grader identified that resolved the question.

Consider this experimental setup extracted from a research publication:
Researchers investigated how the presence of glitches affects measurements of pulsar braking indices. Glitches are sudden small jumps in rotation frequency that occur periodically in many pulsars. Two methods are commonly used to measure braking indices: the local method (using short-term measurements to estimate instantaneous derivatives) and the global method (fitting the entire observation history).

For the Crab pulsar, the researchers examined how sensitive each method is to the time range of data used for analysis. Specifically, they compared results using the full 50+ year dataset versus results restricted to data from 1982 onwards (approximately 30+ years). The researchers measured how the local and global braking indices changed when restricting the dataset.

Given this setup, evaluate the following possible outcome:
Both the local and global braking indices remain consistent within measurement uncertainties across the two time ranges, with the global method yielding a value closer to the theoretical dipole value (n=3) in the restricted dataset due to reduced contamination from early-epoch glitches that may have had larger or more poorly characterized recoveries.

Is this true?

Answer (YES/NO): NO